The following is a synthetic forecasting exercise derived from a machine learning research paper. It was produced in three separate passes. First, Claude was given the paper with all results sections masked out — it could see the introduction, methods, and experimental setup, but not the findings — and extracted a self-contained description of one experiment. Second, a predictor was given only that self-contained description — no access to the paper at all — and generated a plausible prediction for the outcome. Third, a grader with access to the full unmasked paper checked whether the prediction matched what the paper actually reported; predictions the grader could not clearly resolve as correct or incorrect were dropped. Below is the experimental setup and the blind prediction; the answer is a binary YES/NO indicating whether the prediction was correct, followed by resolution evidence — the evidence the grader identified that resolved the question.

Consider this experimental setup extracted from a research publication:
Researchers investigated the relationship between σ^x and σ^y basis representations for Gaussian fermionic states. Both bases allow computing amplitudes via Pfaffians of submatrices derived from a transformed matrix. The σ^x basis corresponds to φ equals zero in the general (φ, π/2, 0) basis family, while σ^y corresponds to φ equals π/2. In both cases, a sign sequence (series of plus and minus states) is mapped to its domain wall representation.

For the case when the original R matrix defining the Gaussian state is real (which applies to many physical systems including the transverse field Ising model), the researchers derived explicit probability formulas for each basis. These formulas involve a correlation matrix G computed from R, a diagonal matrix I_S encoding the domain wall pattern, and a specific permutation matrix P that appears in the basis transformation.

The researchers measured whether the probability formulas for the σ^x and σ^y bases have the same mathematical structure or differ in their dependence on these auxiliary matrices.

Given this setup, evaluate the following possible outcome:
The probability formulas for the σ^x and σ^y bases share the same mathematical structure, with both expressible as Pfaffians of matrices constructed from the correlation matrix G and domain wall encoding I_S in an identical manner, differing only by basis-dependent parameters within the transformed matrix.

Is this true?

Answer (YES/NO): NO